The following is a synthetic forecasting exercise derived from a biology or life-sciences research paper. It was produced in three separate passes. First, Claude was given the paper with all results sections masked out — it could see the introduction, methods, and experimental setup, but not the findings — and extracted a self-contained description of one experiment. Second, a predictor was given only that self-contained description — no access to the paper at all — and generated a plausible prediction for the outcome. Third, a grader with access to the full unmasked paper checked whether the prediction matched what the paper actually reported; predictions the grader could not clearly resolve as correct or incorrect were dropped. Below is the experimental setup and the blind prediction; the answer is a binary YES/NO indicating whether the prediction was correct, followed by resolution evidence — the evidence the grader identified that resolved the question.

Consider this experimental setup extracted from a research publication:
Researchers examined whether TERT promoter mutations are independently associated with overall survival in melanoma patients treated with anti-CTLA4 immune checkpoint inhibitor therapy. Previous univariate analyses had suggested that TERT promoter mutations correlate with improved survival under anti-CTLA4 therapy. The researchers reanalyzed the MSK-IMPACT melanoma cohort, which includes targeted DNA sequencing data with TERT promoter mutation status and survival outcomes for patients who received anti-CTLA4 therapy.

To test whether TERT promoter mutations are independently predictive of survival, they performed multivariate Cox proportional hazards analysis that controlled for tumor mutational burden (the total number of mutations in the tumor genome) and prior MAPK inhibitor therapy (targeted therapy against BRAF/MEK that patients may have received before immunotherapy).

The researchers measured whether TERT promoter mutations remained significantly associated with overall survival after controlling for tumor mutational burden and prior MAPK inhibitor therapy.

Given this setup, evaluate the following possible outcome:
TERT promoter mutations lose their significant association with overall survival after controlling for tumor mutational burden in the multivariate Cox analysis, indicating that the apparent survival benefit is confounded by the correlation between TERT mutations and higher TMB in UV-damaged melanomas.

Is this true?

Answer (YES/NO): NO